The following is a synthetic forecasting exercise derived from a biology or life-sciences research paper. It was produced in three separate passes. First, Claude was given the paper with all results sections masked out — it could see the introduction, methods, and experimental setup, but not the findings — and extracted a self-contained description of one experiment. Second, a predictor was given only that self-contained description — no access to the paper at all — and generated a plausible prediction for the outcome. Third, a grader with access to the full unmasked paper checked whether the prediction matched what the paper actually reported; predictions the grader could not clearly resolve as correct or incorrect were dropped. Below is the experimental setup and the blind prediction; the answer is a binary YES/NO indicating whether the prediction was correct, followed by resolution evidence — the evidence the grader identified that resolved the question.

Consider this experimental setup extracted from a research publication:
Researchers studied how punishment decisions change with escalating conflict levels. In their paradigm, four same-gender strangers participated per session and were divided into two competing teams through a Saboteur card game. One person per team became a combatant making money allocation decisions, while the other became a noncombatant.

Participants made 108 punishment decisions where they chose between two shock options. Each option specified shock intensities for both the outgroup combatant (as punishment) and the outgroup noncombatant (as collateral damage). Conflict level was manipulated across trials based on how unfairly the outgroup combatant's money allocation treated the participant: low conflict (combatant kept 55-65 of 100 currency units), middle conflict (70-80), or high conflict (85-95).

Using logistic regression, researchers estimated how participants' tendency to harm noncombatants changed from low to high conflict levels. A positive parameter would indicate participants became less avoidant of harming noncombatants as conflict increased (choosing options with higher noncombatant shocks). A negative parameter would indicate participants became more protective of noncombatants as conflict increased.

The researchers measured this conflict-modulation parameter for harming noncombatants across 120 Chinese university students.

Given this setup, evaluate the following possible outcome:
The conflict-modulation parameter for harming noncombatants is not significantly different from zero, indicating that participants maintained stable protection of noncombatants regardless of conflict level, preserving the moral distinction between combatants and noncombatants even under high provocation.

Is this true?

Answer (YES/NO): NO